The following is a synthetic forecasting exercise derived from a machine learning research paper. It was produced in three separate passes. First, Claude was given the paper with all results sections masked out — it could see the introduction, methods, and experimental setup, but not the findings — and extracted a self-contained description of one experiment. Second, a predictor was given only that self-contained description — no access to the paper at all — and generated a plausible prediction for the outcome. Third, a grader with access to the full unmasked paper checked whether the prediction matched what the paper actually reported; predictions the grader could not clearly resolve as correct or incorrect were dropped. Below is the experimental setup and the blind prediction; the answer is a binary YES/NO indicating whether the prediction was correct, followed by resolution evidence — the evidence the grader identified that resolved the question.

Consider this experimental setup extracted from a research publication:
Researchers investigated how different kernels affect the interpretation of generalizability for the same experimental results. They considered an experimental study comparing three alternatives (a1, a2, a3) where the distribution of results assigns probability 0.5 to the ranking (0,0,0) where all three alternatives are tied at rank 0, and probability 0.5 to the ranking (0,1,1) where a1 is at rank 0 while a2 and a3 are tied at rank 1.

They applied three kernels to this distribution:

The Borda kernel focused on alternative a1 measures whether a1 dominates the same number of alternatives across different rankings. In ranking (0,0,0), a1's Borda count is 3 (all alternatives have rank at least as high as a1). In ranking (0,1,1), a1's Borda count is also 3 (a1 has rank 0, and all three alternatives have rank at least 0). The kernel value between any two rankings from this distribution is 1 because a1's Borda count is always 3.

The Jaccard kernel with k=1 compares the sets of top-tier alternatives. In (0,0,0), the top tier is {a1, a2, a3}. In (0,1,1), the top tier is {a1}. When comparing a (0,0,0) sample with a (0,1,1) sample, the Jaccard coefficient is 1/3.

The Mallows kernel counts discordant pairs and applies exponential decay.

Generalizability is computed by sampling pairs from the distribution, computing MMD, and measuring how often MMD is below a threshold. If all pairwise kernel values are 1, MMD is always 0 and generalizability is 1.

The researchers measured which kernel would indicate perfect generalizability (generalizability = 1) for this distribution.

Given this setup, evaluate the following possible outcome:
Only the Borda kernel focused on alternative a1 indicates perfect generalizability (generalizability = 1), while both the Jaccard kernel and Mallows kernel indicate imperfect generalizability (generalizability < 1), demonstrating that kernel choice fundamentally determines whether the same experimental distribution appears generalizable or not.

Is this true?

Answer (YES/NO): YES